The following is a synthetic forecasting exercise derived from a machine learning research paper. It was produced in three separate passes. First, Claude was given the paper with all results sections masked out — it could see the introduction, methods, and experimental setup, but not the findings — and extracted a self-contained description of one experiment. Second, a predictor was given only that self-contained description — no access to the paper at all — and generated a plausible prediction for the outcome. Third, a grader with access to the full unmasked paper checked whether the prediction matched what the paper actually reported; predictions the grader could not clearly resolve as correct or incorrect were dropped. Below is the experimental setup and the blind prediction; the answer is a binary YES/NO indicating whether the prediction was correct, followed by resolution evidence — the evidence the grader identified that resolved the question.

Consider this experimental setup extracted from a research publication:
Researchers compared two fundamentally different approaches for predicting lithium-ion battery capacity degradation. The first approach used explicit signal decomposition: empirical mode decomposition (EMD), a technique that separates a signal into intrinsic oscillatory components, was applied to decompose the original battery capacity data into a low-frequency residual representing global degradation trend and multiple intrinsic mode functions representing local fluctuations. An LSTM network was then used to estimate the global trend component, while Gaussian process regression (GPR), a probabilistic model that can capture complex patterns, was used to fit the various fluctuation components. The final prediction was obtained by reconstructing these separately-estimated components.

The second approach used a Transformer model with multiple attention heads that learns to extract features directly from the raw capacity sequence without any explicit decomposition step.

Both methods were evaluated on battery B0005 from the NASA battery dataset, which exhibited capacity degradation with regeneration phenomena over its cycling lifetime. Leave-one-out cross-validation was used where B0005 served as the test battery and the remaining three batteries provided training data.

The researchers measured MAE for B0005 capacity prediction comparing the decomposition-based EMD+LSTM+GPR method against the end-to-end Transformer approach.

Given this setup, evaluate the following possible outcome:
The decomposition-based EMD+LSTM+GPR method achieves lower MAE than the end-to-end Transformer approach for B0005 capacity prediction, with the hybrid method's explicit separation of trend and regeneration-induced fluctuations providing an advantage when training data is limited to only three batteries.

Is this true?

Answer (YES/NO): YES